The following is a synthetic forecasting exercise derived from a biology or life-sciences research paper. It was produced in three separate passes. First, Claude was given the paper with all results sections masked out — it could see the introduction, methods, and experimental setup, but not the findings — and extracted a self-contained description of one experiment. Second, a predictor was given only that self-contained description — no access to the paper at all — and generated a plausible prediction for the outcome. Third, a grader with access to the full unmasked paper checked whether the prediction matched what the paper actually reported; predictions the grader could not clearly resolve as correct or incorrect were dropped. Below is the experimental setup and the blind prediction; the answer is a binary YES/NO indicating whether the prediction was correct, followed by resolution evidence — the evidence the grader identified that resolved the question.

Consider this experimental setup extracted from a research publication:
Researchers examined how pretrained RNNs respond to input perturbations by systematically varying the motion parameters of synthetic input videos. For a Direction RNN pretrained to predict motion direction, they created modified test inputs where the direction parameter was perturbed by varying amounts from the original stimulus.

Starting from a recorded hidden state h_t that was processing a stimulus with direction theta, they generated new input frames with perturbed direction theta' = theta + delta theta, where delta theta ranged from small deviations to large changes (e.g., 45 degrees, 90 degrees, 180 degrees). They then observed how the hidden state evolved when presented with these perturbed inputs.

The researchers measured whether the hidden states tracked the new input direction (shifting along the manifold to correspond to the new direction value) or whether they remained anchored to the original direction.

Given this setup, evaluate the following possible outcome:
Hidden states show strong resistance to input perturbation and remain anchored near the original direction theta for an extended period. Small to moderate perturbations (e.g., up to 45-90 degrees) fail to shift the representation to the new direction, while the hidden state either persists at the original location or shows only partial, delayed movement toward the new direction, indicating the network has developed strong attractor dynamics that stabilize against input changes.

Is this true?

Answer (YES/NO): NO